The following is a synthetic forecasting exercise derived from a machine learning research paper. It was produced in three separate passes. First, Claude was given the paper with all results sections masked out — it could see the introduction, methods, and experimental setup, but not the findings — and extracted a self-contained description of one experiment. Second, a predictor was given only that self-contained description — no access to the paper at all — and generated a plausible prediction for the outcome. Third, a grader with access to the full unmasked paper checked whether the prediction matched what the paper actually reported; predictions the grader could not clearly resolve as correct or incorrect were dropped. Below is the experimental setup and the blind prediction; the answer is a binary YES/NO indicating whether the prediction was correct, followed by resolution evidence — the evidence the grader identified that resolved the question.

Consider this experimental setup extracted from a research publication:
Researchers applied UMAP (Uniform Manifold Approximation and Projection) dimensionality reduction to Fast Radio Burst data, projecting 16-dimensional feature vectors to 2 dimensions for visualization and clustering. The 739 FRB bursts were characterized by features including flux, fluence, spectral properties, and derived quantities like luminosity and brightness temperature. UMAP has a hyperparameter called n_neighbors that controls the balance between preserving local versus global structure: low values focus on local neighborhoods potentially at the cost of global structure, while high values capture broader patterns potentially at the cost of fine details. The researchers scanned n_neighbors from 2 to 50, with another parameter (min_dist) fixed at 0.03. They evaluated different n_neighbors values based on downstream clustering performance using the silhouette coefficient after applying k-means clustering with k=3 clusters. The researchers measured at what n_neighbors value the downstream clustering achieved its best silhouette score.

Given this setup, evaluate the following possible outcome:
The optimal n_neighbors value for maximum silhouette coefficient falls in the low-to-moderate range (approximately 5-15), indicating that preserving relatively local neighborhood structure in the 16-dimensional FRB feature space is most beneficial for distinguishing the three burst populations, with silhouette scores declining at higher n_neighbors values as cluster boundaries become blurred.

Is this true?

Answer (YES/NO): NO